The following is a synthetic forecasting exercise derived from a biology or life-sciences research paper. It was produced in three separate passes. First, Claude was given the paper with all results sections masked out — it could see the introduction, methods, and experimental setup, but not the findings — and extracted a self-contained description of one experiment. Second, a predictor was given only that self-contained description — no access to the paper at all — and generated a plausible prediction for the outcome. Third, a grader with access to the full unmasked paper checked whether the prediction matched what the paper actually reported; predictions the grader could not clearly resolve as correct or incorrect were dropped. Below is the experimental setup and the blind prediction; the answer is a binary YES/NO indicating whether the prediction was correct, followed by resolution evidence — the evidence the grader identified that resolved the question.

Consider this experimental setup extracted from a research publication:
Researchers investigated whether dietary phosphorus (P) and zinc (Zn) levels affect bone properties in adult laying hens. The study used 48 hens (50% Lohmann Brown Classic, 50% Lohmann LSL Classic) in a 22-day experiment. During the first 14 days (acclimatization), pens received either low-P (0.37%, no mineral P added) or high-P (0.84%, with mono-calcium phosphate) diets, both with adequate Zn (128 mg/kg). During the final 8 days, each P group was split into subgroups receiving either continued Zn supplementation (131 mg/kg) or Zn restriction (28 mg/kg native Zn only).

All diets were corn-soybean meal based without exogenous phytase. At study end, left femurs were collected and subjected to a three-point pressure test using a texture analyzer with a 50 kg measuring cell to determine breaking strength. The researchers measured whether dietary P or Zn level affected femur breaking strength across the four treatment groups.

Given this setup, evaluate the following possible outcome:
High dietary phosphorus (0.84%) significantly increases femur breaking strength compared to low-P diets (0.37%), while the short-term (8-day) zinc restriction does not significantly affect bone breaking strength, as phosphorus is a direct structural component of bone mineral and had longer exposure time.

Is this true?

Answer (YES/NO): NO